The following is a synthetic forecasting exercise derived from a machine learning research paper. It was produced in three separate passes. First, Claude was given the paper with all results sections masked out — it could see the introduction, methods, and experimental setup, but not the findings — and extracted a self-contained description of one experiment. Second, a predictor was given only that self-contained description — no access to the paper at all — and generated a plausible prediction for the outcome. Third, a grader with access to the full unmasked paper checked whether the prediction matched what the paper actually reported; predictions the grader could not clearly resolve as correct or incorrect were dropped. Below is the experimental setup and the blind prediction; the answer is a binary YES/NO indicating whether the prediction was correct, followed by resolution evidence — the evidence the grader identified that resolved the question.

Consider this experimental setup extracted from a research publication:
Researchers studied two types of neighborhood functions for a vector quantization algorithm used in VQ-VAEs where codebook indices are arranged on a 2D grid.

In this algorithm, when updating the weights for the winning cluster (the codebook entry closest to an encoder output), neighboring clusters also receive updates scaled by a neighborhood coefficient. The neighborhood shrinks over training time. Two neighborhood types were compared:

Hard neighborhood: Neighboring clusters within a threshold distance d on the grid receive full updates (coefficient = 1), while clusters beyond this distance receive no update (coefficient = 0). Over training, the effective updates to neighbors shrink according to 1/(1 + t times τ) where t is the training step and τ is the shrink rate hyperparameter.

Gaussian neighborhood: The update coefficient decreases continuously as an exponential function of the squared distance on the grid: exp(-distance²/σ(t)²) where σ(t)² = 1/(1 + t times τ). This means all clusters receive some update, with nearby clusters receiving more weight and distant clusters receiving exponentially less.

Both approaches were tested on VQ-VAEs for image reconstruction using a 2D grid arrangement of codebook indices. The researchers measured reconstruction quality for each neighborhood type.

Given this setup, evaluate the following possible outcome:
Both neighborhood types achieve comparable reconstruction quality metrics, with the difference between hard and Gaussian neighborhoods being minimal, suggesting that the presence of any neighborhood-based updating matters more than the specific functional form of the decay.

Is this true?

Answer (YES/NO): YES